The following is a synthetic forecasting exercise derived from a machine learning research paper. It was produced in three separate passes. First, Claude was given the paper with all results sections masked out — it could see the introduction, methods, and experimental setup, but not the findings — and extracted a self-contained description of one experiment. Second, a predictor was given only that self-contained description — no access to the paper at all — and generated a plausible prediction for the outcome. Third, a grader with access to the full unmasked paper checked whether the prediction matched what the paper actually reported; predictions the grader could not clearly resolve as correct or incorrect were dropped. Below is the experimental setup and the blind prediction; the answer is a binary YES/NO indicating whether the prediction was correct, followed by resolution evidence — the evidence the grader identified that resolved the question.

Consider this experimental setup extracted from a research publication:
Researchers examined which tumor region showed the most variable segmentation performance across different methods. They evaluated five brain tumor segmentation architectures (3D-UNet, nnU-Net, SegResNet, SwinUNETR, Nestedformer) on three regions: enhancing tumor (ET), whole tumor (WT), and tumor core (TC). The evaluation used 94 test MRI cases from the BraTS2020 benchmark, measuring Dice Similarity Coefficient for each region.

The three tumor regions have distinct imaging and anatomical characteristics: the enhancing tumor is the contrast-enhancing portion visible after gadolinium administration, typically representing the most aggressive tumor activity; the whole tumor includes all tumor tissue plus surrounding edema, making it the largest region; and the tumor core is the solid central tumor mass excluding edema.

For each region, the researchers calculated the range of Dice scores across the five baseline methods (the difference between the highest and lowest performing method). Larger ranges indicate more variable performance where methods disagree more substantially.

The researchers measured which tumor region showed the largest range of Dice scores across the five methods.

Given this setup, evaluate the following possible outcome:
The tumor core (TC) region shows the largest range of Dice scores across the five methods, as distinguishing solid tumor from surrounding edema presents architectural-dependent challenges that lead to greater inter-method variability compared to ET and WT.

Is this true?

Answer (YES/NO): YES